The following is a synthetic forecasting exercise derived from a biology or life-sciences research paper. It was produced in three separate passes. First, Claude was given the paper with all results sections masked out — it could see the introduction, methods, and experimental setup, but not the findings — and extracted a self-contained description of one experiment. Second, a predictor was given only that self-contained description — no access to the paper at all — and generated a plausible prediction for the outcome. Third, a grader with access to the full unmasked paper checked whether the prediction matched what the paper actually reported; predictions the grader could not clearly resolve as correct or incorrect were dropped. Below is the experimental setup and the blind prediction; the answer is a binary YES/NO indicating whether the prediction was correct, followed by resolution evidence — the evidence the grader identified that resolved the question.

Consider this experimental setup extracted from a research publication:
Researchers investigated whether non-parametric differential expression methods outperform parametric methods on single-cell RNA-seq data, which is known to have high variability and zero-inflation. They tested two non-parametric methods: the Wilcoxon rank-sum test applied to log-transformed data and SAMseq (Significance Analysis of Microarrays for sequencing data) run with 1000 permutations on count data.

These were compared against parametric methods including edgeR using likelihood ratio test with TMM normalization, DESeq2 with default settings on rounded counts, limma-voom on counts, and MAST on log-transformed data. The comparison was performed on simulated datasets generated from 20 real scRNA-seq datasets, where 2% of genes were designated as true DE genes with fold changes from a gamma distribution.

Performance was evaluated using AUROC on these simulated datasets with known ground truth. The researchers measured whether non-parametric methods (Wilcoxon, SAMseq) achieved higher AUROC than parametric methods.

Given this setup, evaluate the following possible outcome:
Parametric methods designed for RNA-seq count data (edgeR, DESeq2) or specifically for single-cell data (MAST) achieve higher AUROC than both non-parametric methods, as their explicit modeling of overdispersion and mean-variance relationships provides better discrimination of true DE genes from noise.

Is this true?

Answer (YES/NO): NO